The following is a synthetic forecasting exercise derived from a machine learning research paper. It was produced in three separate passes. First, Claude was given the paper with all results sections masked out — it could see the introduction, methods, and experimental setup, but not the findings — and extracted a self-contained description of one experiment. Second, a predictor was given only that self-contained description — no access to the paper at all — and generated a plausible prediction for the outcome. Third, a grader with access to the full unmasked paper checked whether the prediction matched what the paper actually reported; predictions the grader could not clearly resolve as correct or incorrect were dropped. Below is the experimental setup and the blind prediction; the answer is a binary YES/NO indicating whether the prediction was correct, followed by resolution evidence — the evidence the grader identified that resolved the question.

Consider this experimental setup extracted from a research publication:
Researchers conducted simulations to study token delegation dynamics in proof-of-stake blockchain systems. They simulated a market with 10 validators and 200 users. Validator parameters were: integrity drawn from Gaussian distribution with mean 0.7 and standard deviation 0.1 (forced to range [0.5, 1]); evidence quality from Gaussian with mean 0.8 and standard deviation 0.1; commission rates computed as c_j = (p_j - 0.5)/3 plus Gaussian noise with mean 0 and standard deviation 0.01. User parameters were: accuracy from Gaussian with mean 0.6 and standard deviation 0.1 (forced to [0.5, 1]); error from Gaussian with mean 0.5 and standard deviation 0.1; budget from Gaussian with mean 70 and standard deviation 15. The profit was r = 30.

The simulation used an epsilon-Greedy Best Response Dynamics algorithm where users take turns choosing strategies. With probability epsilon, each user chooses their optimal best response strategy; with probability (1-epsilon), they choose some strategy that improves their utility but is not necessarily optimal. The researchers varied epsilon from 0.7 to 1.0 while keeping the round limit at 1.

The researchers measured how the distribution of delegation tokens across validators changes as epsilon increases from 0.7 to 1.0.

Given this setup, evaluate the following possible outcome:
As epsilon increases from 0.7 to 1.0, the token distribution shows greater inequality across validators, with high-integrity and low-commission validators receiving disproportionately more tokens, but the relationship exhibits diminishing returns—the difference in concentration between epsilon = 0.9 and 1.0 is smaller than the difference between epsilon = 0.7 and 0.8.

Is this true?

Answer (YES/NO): NO